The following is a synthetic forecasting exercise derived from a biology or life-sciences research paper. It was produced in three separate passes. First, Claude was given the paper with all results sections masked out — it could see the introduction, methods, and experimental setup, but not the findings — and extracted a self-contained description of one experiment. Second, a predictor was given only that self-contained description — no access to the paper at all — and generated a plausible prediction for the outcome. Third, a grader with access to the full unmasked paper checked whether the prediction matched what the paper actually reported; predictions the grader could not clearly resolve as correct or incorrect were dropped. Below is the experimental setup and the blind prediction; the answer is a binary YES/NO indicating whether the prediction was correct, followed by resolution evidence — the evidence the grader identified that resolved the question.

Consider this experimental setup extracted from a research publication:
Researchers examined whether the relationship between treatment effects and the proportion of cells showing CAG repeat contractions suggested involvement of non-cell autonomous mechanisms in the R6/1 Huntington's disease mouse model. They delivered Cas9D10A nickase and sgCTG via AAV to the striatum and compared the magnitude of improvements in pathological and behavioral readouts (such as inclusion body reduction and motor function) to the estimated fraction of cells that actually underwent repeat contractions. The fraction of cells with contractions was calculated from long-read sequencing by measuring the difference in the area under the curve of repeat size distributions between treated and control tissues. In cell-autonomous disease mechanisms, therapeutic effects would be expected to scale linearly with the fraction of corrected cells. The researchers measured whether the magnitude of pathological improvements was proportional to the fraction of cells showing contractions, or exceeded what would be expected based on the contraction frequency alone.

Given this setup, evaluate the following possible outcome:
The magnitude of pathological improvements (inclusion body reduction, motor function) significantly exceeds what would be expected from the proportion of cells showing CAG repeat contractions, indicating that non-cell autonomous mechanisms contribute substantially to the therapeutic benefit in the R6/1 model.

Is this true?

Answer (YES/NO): YES